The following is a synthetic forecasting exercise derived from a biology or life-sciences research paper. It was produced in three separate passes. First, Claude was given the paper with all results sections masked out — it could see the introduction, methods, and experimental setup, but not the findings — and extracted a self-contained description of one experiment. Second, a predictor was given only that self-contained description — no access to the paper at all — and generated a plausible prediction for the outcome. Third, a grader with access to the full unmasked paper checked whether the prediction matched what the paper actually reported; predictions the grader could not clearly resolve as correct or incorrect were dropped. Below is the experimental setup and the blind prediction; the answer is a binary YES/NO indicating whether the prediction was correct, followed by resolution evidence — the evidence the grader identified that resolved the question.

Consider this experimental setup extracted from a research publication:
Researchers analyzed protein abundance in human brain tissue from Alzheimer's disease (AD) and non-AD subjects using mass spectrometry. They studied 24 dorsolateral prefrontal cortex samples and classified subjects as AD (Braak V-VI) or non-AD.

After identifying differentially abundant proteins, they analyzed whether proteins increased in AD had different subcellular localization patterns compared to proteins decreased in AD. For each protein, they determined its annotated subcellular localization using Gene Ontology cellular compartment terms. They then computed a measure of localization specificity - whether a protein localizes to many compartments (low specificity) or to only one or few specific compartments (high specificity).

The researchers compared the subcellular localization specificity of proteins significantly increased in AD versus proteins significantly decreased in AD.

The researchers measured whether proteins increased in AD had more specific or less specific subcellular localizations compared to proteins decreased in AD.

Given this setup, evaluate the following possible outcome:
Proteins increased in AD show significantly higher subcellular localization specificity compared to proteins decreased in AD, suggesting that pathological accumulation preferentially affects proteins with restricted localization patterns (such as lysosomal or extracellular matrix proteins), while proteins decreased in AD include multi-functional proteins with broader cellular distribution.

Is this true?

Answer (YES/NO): YES